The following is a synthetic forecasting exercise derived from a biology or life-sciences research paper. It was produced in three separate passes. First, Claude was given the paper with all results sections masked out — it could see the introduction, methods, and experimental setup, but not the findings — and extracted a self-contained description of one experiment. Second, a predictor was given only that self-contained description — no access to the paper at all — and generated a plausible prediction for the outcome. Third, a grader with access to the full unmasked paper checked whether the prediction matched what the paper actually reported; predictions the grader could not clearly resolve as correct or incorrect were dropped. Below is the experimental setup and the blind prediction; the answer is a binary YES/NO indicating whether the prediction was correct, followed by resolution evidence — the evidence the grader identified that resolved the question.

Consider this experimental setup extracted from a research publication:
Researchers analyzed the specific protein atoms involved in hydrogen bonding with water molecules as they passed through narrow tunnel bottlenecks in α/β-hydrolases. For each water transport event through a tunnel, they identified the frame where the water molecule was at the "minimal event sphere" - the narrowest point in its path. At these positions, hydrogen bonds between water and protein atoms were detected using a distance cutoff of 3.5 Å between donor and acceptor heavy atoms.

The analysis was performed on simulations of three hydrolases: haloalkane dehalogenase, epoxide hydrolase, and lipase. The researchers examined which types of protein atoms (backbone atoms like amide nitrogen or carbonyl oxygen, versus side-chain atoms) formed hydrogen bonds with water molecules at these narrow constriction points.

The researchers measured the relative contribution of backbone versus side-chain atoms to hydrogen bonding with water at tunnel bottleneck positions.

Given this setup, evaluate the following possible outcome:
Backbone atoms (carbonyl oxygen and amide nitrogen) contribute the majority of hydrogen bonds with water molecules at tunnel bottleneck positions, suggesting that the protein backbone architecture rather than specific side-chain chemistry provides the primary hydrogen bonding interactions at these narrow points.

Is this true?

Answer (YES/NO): YES